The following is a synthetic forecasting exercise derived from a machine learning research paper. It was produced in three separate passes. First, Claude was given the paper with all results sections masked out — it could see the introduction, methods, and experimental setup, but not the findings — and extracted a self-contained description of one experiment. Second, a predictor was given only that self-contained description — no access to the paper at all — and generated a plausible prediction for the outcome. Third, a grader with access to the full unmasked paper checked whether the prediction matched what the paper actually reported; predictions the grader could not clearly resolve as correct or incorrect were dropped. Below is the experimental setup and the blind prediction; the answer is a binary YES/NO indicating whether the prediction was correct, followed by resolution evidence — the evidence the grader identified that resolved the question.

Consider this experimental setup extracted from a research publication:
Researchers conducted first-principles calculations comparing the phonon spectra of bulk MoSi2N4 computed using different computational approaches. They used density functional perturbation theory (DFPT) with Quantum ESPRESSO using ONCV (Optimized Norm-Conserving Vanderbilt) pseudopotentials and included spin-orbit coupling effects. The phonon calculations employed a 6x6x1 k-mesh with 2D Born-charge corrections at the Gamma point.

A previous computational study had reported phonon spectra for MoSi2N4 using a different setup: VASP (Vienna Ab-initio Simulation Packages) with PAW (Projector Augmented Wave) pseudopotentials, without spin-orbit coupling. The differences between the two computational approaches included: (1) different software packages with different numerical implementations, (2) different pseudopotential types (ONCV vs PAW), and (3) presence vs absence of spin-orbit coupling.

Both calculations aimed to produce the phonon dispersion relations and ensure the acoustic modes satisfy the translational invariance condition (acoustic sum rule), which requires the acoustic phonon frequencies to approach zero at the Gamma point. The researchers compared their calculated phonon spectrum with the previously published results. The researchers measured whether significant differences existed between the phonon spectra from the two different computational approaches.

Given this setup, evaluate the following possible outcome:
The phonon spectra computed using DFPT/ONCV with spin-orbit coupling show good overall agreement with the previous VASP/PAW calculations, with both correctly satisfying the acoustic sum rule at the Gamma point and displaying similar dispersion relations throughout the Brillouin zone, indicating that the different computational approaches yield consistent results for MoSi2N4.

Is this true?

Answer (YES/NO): NO